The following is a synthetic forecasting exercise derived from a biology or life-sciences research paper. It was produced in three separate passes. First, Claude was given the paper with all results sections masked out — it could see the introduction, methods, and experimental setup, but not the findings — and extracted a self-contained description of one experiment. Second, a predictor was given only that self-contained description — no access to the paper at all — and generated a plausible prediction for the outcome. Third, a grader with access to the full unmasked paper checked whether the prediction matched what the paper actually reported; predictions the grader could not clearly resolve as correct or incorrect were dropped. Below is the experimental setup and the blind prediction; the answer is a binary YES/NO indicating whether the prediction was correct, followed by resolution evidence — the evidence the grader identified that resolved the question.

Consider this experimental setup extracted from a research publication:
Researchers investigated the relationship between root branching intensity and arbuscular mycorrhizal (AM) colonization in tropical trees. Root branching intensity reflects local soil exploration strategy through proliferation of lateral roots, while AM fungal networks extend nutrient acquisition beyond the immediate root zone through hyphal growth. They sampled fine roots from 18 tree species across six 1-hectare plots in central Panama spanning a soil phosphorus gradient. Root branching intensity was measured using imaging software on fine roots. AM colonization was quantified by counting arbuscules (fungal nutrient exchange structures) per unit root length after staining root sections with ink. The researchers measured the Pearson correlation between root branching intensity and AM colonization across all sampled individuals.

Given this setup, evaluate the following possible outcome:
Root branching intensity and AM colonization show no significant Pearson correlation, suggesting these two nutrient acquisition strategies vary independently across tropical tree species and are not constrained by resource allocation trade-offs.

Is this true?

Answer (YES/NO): NO